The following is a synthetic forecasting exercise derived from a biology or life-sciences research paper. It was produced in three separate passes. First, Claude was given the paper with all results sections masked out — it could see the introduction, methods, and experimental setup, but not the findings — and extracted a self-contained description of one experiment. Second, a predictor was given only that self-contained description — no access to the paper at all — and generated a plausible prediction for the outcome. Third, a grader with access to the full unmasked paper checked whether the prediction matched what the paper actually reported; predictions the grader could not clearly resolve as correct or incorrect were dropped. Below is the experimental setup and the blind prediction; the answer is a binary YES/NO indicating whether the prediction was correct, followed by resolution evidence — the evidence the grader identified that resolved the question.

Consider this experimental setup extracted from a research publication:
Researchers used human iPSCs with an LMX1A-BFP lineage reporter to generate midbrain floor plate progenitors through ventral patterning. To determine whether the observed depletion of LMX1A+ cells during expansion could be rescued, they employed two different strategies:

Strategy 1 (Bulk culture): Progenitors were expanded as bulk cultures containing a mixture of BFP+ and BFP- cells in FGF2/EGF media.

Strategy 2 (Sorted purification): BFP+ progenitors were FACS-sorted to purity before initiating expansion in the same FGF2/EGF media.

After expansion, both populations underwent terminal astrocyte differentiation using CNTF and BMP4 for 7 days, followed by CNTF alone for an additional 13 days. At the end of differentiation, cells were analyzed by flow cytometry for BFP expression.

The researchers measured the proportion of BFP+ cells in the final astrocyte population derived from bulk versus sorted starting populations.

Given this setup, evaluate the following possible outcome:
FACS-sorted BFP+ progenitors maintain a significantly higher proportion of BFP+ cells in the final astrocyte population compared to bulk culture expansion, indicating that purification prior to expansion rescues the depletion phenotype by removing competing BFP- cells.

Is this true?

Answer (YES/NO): YES